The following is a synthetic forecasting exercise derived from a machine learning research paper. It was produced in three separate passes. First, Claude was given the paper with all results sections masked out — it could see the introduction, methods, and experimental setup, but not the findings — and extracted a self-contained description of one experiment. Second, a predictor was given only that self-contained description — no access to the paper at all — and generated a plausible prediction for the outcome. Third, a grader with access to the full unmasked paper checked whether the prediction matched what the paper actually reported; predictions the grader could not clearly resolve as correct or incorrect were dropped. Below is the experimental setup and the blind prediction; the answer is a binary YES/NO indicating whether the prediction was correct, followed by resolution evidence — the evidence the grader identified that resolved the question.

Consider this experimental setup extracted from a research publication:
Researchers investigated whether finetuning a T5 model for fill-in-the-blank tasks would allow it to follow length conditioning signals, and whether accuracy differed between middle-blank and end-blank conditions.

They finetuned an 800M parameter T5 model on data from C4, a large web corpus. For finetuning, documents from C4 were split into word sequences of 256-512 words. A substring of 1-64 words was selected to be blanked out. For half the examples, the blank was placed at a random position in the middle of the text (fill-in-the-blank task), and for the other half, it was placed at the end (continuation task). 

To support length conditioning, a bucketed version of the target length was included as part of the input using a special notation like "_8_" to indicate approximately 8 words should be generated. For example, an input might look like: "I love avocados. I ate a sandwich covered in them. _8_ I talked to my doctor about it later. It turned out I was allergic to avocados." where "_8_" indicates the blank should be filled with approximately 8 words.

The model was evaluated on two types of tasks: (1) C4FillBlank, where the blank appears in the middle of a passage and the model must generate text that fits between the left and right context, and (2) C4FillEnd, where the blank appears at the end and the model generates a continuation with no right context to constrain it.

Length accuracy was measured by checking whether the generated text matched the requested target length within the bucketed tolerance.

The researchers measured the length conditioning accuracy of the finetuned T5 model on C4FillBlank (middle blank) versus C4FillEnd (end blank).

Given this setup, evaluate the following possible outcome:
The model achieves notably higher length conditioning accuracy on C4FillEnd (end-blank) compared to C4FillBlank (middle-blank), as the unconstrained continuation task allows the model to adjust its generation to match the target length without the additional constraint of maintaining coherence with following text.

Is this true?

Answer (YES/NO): NO